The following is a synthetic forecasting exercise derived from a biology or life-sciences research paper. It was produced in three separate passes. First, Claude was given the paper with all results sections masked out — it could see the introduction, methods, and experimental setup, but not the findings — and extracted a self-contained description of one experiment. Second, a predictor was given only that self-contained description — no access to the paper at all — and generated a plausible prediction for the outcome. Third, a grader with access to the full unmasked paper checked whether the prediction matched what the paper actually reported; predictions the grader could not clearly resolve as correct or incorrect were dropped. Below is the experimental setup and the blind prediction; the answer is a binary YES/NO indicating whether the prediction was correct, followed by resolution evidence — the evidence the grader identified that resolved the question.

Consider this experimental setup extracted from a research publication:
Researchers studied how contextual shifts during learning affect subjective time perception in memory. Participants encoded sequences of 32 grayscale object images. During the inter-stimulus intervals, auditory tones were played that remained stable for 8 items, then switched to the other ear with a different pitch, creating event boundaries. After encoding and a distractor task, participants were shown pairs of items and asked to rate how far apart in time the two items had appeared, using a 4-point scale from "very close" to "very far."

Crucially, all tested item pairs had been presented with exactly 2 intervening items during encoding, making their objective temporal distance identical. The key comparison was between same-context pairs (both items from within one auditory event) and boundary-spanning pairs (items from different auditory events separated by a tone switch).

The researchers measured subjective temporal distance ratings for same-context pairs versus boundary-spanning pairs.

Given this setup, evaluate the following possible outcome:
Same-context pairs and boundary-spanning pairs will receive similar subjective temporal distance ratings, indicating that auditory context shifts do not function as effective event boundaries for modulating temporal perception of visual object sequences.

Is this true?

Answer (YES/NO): NO